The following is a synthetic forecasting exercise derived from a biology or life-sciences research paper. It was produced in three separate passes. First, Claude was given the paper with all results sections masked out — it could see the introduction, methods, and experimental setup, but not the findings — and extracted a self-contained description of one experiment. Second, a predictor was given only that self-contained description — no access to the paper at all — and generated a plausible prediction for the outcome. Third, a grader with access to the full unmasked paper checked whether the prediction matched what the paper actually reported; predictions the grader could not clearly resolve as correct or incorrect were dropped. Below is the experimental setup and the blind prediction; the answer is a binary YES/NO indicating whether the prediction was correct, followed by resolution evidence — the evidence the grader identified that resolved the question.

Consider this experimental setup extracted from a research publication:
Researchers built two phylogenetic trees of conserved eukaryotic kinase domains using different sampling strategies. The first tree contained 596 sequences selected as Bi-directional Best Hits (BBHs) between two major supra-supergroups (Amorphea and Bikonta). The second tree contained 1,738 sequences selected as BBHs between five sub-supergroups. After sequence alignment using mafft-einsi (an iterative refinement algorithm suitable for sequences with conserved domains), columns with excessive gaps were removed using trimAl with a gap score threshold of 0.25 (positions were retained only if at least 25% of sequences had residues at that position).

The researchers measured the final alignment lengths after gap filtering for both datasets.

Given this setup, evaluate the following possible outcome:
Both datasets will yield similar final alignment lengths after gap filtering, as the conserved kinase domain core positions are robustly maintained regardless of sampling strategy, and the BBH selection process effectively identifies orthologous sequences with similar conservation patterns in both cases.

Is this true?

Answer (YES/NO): YES